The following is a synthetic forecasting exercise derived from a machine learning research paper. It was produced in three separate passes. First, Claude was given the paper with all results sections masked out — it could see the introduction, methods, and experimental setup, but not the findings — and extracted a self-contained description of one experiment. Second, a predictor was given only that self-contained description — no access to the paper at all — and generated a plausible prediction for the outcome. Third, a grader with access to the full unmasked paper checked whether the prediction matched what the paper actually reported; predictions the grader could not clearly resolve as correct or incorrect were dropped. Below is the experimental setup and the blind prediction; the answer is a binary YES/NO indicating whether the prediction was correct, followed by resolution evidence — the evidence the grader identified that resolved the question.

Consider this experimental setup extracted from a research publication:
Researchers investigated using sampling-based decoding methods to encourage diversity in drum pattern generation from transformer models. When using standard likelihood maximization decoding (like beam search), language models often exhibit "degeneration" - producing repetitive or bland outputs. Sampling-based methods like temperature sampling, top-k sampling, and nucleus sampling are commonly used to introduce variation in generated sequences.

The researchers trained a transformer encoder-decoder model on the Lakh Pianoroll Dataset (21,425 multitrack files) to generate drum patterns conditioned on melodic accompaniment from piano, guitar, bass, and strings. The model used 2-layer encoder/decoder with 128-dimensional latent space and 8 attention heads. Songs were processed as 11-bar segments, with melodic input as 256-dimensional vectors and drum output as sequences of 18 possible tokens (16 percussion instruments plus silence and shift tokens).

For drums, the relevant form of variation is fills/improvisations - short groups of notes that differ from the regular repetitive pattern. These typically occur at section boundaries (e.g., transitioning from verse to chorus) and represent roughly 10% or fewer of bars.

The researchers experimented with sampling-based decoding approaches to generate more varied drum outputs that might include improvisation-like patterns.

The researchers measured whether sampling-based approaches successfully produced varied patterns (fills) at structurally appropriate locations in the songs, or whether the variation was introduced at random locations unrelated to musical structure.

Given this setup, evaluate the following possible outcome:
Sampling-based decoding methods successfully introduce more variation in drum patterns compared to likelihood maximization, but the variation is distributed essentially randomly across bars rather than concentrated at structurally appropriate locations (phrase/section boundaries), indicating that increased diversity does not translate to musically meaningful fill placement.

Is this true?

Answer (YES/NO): YES